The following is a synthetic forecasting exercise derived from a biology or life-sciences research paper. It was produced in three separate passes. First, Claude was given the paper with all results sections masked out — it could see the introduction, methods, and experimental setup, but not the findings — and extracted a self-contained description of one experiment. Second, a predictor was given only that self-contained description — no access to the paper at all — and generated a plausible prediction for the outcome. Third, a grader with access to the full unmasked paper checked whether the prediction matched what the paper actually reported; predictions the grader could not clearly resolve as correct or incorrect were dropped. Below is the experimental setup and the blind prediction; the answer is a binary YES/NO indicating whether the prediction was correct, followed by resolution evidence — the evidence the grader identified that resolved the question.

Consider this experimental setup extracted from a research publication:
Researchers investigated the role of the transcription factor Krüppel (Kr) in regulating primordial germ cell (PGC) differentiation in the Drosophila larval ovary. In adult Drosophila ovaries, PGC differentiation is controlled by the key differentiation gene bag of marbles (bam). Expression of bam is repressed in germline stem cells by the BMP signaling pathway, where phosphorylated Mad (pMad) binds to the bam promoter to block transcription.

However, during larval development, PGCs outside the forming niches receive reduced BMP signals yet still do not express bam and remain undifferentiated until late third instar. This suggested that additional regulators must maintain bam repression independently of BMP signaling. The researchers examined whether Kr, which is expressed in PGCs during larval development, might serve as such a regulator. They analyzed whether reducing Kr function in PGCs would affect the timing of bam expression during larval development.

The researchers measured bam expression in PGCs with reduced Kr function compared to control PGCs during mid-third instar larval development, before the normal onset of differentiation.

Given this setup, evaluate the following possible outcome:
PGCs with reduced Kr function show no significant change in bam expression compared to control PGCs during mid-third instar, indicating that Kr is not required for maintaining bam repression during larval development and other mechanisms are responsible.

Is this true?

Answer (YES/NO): NO